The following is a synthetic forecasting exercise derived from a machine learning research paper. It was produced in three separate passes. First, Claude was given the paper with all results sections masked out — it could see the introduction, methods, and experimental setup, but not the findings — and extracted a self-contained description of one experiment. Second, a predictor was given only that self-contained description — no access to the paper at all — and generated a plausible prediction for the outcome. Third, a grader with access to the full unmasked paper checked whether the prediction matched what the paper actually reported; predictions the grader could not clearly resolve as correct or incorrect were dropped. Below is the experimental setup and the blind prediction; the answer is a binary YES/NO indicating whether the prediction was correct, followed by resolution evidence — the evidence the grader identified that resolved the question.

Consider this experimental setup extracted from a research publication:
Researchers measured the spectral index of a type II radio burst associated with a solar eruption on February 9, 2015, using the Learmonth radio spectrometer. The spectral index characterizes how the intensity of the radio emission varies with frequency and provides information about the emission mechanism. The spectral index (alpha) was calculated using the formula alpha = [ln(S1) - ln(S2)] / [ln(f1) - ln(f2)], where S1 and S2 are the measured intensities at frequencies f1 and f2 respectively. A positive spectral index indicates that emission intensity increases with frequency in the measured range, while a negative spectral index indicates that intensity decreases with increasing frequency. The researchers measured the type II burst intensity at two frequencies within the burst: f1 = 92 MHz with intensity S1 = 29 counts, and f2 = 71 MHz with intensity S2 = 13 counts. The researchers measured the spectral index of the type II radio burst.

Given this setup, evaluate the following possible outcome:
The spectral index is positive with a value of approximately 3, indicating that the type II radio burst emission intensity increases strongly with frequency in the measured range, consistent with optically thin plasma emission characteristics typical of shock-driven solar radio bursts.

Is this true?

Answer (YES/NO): YES